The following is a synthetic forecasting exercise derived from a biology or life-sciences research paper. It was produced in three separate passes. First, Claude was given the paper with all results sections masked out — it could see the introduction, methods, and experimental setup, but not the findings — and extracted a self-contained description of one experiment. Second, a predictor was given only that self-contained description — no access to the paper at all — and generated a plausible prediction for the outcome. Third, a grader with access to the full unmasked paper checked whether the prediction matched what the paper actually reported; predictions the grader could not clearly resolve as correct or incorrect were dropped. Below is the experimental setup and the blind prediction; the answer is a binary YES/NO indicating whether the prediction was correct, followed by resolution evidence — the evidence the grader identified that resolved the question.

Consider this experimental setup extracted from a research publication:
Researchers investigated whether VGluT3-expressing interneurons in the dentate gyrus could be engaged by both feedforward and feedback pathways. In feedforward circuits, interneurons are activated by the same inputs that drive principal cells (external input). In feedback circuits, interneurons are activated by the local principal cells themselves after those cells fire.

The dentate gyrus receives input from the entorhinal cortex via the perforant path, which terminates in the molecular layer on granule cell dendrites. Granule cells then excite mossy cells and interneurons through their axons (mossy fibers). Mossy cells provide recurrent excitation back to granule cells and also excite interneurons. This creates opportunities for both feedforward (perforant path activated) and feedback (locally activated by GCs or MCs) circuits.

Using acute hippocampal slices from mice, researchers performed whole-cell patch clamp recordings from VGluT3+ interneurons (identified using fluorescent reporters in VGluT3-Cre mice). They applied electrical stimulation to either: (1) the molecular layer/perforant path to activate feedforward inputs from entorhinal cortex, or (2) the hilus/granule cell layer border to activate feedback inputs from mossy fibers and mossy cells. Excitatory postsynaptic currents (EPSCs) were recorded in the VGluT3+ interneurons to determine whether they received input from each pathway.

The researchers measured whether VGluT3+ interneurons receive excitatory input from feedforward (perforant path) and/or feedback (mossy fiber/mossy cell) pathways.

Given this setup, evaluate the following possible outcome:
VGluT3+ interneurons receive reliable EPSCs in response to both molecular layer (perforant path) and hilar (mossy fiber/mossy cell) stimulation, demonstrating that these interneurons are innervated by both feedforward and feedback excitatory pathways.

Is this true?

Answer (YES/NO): NO